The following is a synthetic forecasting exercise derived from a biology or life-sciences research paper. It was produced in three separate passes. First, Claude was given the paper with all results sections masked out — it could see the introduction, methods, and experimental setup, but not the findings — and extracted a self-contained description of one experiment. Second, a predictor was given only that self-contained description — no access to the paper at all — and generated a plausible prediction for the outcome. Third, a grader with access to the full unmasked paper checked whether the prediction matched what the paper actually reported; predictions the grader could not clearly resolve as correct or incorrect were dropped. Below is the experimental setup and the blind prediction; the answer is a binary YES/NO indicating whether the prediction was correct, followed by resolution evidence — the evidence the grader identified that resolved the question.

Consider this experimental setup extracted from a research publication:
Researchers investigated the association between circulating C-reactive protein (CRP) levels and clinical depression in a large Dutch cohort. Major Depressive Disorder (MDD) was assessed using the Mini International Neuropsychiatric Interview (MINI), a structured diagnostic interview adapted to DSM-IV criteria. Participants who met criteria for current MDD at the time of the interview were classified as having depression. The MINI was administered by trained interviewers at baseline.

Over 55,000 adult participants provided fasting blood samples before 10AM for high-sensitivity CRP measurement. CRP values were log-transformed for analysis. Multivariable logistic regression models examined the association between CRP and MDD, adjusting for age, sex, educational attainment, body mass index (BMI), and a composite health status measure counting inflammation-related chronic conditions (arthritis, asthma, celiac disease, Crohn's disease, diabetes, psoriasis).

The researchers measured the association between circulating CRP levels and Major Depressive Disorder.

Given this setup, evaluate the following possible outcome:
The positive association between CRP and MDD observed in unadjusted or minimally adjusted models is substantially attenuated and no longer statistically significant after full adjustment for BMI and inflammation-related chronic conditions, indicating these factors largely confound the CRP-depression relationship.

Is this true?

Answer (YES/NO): YES